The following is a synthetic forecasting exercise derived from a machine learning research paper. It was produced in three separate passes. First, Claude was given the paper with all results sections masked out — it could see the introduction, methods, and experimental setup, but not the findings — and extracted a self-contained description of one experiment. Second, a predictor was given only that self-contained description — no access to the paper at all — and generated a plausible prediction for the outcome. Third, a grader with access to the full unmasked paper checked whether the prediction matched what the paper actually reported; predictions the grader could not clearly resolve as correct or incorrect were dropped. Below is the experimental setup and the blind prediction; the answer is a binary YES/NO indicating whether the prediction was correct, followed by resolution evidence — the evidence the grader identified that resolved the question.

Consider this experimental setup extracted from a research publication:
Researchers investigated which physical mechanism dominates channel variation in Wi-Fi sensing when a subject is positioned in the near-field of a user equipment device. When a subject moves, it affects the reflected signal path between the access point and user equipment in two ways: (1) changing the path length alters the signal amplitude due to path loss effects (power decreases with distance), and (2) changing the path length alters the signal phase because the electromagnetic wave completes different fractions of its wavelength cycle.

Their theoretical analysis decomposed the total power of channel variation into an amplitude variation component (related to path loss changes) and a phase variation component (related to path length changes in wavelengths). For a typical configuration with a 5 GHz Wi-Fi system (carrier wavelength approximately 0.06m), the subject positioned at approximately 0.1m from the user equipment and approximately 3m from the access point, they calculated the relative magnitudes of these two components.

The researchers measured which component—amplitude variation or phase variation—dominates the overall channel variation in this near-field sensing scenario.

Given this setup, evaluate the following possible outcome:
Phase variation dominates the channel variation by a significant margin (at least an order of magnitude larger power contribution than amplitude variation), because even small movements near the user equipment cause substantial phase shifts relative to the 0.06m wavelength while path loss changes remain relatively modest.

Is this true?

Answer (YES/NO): YES